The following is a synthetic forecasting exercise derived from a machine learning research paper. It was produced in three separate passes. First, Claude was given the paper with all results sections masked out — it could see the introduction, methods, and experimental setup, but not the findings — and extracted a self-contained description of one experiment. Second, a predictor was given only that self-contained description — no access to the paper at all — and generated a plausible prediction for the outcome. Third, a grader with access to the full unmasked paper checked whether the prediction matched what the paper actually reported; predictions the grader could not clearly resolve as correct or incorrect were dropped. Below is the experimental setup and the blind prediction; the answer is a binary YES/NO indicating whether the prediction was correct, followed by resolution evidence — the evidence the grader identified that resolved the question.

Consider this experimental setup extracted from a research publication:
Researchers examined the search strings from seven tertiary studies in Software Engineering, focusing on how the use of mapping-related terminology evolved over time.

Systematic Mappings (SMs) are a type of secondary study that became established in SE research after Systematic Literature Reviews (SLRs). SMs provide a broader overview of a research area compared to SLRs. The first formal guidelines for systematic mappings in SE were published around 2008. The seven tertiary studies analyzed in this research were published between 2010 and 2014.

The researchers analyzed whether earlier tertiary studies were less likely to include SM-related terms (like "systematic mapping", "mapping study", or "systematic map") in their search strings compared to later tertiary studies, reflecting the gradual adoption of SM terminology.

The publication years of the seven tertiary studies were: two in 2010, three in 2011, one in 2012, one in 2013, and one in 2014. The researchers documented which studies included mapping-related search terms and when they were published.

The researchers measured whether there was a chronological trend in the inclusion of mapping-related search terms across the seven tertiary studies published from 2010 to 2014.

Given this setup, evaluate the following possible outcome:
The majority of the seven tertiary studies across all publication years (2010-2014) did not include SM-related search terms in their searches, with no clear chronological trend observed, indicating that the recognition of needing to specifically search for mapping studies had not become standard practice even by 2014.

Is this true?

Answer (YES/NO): YES